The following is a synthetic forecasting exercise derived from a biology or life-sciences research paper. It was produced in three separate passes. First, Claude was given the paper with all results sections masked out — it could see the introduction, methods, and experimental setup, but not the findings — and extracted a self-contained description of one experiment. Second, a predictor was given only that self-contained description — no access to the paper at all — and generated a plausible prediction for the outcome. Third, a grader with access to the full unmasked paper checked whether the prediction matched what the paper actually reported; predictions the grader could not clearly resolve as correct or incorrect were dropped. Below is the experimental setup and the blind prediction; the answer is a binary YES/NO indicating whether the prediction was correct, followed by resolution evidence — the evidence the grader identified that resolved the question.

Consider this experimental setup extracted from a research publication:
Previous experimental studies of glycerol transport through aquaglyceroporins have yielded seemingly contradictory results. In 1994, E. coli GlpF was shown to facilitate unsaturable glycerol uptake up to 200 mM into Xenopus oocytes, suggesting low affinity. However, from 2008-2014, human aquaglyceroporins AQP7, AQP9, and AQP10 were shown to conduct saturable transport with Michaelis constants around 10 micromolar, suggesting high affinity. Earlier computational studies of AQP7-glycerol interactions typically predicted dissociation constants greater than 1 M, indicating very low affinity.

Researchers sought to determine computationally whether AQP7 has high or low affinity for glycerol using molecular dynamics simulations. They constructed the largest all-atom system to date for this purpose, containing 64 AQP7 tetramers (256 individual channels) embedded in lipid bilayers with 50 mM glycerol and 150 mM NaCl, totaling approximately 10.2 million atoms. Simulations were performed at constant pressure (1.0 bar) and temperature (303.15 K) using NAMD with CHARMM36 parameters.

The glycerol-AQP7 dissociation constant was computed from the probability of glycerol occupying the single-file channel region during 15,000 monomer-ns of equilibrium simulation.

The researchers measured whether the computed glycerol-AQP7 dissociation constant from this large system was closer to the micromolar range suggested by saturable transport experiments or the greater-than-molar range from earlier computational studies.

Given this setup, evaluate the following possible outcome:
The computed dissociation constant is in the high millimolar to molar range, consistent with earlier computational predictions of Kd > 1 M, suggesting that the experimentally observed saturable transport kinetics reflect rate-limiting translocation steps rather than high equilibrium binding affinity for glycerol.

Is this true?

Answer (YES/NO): NO